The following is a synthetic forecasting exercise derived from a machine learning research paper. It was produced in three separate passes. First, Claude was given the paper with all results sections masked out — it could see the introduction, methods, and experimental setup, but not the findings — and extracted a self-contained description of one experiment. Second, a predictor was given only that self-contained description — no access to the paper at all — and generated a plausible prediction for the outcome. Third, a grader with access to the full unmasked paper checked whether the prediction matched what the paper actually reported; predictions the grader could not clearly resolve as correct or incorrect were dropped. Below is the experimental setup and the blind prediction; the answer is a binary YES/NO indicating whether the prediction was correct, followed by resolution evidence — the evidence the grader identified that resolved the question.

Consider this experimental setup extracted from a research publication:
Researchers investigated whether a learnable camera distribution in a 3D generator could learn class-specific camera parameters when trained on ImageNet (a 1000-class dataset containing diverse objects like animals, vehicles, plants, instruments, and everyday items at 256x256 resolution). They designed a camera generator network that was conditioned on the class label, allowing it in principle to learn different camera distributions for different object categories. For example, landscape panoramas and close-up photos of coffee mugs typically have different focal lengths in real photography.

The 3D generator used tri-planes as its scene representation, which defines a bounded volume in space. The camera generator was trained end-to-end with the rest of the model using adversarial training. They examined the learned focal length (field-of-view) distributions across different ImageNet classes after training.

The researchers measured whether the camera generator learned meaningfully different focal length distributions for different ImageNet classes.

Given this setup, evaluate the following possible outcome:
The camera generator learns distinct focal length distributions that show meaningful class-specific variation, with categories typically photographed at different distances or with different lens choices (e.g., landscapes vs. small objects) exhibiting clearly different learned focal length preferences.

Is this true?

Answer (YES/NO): NO